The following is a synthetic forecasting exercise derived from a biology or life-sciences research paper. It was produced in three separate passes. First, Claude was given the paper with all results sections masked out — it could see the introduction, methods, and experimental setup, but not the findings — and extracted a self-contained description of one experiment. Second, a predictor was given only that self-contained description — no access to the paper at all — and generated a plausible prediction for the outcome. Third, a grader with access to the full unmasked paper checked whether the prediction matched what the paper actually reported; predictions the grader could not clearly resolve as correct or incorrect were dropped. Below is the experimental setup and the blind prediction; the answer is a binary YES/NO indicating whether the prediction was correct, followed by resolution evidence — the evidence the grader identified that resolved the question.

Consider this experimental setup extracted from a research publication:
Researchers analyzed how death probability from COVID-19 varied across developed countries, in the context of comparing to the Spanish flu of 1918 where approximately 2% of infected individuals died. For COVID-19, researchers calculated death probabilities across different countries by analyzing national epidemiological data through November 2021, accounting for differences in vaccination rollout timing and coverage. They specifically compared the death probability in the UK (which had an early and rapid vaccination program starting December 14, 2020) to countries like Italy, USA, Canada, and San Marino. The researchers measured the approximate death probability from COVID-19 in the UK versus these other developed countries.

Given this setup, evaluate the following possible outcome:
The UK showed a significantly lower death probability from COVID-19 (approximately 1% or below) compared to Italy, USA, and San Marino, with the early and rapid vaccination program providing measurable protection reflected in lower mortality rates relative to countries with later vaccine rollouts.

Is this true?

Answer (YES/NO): NO